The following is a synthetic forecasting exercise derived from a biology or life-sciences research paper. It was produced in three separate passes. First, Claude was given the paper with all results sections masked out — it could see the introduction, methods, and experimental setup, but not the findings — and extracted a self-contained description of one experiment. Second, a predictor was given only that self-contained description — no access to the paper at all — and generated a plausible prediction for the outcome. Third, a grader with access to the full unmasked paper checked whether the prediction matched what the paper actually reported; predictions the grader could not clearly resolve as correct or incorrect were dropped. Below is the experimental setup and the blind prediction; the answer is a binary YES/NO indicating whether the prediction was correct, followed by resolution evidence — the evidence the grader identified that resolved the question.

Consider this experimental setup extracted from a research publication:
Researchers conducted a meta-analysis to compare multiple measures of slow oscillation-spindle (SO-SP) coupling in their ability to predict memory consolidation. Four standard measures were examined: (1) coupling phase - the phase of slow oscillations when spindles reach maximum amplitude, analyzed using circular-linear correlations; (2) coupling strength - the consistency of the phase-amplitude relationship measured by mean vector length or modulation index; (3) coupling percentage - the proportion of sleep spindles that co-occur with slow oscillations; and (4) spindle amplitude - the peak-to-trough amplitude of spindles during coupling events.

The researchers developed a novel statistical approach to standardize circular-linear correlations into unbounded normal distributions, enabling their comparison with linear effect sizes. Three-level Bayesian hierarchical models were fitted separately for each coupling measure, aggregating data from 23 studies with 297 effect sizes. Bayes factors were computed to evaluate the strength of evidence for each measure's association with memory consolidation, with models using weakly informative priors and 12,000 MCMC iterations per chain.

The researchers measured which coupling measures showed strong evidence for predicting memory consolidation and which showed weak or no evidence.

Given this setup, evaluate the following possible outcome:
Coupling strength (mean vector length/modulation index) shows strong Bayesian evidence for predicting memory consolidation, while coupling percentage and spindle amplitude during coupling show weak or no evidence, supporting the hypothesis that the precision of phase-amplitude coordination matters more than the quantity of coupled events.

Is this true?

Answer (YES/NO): NO